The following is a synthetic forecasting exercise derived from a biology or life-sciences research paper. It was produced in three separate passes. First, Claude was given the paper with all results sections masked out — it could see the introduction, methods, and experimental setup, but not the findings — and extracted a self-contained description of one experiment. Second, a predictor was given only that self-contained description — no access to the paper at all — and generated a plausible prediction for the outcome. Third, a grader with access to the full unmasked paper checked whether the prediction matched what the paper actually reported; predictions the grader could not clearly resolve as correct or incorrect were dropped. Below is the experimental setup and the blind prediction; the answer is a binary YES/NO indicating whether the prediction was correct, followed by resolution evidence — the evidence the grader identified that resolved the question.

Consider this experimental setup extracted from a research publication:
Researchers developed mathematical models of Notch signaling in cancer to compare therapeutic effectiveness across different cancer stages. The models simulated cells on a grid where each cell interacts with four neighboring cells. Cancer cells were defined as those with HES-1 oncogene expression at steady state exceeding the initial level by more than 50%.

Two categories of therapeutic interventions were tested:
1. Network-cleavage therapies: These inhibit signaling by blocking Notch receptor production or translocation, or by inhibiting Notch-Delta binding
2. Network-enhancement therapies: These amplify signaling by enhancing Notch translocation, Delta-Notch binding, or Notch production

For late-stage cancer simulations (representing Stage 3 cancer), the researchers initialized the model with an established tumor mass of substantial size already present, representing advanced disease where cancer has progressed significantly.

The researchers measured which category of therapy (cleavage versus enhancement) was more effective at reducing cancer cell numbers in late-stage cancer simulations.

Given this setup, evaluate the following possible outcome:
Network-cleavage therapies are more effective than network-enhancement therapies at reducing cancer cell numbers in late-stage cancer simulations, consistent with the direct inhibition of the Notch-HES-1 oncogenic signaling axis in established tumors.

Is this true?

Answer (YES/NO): YES